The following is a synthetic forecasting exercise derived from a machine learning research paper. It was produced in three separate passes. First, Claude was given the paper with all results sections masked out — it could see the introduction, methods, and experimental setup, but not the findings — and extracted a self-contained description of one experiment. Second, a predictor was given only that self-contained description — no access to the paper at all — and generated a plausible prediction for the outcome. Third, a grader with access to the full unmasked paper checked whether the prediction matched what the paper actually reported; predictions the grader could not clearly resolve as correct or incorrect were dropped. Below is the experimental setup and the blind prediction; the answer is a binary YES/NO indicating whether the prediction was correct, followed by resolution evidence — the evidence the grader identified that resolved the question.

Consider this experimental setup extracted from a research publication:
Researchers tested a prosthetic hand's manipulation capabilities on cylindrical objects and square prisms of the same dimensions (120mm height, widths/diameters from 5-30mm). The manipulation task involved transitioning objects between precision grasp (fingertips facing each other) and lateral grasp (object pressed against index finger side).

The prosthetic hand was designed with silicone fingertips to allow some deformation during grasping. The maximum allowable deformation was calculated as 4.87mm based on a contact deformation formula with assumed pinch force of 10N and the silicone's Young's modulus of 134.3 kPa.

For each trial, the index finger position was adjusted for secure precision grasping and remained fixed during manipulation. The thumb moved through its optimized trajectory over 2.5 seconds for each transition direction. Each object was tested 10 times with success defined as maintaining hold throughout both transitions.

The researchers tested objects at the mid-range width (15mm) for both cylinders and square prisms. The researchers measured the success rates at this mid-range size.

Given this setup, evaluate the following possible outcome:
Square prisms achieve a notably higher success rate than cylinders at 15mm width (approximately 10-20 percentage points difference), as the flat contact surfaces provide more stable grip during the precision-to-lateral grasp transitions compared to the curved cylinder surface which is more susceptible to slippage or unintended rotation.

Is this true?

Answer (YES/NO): NO